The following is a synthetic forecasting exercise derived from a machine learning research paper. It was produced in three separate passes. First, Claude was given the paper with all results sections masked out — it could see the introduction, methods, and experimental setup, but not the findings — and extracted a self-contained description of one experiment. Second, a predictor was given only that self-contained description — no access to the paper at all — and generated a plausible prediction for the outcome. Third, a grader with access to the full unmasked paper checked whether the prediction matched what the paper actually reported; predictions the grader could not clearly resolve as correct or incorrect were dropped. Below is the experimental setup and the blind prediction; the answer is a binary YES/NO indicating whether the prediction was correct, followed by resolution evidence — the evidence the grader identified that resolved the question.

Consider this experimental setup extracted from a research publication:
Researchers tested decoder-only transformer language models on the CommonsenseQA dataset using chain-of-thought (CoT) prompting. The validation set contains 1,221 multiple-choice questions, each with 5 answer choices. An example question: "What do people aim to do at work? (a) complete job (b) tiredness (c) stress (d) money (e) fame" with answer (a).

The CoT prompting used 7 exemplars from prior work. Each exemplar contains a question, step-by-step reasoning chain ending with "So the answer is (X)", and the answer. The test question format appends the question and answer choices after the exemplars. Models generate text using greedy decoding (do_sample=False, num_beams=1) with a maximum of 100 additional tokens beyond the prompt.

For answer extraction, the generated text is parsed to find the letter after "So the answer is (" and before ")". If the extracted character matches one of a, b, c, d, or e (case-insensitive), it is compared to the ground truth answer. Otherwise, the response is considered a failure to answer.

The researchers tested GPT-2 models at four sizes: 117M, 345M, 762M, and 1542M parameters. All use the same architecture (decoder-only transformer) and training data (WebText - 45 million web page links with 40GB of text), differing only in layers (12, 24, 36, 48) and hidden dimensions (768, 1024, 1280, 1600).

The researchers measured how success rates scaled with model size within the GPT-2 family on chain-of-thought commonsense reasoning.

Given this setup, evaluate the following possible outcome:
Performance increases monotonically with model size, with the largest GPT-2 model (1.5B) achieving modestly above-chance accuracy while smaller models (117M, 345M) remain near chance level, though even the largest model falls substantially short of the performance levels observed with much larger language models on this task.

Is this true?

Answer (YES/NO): NO